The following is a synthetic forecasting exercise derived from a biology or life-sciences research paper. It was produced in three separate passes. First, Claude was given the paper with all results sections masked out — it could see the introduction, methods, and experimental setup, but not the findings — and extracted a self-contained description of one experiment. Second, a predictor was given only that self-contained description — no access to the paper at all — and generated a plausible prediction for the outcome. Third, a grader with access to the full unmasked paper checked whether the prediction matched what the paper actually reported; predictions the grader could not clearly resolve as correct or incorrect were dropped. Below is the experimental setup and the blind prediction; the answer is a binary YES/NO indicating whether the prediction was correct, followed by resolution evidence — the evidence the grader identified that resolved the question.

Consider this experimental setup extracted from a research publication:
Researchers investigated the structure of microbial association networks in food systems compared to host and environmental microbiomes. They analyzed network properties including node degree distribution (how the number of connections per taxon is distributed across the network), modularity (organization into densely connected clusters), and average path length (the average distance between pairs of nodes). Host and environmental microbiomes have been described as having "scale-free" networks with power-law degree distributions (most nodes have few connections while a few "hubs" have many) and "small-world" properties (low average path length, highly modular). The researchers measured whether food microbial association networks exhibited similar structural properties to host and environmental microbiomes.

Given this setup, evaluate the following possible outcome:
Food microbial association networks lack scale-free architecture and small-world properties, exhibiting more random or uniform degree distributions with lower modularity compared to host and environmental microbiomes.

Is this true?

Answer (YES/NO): YES